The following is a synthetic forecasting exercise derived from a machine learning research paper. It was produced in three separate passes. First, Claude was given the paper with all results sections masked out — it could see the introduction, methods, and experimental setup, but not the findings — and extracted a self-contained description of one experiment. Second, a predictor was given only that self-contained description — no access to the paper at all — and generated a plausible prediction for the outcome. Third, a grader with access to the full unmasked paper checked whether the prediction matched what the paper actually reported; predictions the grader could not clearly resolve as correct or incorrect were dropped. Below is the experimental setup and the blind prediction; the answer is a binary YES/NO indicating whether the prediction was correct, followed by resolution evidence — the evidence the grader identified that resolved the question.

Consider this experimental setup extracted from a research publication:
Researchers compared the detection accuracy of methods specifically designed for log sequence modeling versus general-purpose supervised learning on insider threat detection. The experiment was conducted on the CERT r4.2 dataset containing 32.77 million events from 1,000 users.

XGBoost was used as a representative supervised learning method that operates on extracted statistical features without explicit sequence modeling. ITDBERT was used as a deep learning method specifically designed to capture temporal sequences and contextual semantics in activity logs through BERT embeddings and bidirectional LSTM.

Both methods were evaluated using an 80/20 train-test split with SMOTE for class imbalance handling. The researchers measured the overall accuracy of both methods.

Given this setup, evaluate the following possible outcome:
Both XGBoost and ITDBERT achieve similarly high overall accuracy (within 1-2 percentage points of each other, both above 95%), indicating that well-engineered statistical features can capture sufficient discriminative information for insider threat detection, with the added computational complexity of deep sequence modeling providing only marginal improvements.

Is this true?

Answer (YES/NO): YES